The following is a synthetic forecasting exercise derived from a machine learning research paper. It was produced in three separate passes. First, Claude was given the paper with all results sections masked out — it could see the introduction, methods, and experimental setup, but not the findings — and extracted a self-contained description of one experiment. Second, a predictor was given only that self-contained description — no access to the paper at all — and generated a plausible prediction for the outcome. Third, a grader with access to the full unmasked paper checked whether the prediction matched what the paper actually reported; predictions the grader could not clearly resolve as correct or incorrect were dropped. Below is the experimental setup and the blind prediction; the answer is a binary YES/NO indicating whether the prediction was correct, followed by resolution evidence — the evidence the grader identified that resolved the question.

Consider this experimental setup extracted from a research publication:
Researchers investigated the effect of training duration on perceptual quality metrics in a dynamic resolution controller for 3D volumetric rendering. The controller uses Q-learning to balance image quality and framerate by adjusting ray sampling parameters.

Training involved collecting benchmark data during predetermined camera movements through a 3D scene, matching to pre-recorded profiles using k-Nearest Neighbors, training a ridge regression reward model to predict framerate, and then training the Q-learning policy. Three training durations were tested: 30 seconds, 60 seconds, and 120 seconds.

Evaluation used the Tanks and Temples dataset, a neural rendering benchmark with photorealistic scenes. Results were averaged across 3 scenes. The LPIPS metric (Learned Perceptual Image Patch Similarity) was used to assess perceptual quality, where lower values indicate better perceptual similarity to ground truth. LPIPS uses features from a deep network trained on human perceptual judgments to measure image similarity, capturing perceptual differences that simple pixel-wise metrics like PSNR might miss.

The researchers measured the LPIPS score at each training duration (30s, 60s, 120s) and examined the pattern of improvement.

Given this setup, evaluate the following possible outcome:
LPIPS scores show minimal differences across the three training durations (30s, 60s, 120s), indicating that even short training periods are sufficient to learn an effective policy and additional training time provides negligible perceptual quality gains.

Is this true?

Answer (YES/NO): NO